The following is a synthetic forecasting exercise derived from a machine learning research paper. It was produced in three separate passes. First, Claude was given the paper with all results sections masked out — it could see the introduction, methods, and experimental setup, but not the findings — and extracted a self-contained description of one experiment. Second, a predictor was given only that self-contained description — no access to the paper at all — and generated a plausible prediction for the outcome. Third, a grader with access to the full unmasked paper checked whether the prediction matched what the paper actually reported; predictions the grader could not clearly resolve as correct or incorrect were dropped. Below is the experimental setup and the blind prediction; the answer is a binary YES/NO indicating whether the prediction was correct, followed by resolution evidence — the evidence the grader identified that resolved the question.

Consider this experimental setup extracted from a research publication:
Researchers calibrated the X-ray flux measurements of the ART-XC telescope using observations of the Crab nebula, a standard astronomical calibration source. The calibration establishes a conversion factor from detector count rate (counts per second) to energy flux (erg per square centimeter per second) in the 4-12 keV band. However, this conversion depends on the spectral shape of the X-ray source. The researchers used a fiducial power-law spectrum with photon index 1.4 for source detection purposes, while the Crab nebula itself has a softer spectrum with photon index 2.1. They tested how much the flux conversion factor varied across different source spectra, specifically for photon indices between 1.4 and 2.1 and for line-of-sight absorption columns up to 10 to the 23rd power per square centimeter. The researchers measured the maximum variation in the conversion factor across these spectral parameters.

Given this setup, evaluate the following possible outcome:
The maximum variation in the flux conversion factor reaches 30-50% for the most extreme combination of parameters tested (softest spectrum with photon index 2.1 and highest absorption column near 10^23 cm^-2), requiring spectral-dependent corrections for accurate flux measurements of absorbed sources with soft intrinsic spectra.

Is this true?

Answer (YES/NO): NO